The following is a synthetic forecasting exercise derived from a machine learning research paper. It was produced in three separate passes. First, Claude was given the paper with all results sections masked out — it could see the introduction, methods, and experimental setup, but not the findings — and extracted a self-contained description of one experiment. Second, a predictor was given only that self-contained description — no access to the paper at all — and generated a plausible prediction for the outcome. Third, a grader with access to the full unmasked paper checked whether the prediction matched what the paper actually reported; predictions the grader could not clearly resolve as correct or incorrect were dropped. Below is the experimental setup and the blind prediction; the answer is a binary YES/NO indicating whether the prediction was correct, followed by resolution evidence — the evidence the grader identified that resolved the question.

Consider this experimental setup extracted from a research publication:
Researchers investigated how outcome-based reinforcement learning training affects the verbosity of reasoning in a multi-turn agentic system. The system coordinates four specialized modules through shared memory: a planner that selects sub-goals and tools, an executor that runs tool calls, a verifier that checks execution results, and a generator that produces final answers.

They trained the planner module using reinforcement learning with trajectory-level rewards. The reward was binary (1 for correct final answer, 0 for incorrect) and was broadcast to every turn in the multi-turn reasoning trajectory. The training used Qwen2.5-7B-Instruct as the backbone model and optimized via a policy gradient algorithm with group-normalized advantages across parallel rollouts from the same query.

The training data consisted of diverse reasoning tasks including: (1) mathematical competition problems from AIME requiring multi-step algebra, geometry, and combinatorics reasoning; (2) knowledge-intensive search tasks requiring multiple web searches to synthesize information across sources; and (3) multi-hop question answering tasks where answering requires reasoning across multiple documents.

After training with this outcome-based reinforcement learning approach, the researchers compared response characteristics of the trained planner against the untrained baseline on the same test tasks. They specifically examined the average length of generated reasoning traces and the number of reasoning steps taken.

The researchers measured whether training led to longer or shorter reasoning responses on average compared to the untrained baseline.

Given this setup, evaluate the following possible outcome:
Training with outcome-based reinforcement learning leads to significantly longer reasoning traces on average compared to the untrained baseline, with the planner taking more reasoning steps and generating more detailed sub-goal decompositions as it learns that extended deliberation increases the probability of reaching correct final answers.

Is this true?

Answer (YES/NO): NO